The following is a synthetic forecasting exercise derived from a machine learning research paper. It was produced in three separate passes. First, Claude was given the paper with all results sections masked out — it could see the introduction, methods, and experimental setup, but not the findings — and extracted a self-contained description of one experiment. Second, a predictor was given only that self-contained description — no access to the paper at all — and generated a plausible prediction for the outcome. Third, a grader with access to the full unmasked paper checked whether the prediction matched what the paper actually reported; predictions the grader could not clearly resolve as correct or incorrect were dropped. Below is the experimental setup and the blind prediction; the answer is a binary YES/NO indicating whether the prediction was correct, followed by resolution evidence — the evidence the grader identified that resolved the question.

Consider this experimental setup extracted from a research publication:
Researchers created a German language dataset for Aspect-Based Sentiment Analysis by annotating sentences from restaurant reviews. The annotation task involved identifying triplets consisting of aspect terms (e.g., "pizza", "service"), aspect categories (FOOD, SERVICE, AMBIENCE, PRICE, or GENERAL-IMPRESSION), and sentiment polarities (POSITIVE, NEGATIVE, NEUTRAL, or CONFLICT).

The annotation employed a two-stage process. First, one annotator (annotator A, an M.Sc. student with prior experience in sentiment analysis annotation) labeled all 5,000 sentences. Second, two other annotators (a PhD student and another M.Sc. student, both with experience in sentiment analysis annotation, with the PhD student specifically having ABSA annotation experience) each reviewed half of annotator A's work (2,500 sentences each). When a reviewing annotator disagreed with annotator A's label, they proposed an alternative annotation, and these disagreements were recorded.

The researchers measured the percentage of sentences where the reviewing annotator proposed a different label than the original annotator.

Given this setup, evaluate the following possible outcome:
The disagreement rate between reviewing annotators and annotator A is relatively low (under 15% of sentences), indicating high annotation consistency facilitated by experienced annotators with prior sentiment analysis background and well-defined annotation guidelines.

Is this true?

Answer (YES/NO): YES